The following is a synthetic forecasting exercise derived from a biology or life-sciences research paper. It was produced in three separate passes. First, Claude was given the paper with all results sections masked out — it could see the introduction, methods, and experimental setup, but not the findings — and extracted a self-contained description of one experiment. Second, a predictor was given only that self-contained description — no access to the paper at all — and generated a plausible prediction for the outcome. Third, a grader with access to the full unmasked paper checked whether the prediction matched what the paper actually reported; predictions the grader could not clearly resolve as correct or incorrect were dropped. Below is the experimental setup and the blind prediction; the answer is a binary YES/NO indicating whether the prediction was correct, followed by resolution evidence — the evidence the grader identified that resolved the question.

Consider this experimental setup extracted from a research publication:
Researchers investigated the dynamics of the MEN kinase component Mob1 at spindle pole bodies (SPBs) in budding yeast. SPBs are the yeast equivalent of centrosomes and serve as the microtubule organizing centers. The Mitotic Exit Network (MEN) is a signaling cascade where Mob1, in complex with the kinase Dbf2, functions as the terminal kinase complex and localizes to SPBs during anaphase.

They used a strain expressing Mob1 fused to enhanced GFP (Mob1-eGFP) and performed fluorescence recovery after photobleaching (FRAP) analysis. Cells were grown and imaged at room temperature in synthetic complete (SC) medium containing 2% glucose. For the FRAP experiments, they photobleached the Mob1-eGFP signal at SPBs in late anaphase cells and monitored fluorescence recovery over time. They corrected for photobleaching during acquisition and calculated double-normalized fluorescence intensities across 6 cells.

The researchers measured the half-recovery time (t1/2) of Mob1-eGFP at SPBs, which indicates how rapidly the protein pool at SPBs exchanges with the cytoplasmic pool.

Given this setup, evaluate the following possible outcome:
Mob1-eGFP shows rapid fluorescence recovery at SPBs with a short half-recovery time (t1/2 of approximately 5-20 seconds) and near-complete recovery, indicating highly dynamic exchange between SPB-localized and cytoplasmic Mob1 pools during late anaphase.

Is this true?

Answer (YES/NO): YES